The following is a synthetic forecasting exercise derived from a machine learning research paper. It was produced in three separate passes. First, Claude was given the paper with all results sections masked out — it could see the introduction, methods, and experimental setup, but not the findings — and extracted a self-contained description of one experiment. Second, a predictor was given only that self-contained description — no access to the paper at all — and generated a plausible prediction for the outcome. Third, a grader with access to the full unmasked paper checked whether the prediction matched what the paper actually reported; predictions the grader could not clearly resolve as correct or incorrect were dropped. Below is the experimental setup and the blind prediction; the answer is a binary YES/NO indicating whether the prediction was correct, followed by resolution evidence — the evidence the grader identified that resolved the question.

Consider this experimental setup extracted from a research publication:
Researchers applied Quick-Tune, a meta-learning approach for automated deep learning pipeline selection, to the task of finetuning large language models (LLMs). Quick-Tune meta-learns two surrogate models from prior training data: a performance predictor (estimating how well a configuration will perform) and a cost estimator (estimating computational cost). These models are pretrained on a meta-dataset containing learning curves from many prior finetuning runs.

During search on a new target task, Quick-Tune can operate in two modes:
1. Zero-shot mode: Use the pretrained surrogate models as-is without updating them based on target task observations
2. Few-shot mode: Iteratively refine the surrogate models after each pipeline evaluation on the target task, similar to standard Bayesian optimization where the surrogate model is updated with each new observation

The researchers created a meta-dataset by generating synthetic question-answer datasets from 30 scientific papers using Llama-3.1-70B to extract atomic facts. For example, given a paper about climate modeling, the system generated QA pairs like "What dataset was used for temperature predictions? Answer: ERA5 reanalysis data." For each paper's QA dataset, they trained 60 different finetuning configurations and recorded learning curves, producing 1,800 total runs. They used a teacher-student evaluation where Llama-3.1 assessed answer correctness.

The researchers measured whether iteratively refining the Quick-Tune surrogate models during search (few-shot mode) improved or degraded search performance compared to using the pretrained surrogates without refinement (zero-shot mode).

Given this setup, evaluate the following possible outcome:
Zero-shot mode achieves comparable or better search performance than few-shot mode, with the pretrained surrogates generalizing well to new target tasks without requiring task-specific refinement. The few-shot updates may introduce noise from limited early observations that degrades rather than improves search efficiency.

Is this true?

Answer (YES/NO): YES